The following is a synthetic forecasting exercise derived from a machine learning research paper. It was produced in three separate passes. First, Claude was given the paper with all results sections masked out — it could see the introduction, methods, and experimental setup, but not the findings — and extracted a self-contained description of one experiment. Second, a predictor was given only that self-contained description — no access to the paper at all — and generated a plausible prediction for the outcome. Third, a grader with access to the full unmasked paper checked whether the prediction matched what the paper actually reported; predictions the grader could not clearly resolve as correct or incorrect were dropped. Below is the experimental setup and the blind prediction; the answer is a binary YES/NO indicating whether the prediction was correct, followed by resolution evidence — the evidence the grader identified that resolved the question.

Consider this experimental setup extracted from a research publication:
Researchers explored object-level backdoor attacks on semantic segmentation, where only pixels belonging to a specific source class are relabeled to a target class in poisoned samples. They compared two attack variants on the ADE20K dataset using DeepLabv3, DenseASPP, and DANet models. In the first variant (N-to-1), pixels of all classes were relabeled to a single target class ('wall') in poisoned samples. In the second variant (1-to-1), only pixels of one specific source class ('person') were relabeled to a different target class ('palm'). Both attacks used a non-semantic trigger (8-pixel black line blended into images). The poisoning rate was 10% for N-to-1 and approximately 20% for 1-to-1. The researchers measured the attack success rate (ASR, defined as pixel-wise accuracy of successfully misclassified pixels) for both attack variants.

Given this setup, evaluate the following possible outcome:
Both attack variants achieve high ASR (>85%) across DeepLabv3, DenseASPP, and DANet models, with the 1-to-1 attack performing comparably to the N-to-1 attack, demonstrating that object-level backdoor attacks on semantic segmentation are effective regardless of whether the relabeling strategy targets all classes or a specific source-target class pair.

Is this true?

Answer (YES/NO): NO